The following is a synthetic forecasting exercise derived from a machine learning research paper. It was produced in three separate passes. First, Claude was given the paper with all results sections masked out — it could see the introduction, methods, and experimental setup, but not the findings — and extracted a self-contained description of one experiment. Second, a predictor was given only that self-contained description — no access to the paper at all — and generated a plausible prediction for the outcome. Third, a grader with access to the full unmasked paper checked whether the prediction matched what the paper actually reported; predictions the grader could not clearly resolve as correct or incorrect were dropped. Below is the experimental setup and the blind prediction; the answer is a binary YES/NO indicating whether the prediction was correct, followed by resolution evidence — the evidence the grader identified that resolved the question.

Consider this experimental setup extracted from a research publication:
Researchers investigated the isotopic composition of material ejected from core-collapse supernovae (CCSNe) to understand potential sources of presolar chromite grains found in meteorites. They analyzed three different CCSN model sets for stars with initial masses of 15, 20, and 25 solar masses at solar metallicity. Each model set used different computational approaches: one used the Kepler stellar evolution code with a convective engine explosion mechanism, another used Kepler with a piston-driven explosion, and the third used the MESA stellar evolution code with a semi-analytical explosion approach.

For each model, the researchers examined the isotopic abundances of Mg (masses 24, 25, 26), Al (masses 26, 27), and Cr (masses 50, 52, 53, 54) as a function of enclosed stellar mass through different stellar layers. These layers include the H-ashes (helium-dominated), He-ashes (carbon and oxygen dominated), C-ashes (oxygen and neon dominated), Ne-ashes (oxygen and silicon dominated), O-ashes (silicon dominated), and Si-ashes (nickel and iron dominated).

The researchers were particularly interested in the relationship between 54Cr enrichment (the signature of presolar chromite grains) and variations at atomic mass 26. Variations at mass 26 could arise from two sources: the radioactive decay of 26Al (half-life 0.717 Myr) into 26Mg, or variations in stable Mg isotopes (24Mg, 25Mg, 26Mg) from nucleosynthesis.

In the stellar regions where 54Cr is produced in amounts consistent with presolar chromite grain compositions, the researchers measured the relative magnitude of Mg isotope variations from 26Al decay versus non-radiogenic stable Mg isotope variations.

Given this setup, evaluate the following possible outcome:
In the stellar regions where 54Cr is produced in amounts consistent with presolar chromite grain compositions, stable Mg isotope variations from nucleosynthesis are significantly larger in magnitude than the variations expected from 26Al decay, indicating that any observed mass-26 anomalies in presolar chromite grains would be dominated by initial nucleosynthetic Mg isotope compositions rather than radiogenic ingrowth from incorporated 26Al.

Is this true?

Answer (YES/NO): YES